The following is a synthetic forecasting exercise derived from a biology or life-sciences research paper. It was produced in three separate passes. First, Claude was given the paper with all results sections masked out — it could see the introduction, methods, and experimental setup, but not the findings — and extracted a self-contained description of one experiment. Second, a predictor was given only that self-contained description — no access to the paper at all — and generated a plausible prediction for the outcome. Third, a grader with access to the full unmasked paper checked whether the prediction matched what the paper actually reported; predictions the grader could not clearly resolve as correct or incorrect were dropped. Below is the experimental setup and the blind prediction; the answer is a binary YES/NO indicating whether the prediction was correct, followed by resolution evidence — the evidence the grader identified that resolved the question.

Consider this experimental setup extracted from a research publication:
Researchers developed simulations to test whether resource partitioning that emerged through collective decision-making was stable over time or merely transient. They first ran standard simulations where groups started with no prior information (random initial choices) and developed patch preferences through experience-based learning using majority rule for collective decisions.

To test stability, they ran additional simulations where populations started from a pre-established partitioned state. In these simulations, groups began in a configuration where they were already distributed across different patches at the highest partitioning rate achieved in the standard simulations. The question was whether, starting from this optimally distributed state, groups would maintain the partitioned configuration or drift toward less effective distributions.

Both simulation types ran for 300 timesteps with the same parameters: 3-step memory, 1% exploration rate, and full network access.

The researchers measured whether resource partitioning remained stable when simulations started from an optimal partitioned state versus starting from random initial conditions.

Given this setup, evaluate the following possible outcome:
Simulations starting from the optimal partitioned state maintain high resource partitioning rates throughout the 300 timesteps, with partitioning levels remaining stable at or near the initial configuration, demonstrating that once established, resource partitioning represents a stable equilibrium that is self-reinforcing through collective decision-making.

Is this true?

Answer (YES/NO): NO